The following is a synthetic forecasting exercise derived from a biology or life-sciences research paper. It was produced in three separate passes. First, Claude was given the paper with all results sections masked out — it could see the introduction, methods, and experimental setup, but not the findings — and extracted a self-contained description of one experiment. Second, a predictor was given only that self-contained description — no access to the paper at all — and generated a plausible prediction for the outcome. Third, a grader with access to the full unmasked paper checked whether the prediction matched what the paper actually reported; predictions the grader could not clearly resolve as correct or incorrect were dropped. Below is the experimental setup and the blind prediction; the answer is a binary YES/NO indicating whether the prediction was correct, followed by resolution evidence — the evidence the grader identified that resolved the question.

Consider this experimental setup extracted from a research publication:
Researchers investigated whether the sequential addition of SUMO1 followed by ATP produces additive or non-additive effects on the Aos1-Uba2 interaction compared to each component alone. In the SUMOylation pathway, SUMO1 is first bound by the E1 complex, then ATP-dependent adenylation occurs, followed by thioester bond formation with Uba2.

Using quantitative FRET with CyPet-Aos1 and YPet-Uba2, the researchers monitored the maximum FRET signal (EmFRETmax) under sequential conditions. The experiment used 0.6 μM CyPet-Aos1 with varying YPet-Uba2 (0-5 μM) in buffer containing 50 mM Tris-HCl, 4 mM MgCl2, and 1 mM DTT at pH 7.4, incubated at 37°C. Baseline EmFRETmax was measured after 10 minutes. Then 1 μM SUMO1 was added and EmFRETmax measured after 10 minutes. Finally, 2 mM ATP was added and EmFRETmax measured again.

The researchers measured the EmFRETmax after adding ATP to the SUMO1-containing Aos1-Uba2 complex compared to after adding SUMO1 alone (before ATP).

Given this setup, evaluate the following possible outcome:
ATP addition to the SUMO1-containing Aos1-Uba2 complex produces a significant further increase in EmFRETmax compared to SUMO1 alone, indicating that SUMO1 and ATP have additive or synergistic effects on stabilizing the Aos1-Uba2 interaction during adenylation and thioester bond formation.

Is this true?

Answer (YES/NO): NO